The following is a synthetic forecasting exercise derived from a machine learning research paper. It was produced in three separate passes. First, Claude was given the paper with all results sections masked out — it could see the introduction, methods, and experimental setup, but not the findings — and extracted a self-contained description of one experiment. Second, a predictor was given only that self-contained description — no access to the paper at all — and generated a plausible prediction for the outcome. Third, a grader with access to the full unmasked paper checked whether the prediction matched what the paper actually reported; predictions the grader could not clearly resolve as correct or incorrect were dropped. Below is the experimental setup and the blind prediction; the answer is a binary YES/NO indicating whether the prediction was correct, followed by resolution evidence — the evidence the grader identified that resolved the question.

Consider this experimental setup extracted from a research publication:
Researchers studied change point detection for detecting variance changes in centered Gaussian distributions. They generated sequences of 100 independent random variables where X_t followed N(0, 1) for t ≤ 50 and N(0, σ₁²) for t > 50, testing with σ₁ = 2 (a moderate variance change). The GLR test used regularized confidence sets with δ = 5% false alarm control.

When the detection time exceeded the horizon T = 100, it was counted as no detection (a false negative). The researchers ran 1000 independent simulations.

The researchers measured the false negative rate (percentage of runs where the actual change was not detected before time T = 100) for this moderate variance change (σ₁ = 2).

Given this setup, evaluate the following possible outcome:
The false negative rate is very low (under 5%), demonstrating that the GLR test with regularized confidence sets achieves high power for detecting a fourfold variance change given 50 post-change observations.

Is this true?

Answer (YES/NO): NO